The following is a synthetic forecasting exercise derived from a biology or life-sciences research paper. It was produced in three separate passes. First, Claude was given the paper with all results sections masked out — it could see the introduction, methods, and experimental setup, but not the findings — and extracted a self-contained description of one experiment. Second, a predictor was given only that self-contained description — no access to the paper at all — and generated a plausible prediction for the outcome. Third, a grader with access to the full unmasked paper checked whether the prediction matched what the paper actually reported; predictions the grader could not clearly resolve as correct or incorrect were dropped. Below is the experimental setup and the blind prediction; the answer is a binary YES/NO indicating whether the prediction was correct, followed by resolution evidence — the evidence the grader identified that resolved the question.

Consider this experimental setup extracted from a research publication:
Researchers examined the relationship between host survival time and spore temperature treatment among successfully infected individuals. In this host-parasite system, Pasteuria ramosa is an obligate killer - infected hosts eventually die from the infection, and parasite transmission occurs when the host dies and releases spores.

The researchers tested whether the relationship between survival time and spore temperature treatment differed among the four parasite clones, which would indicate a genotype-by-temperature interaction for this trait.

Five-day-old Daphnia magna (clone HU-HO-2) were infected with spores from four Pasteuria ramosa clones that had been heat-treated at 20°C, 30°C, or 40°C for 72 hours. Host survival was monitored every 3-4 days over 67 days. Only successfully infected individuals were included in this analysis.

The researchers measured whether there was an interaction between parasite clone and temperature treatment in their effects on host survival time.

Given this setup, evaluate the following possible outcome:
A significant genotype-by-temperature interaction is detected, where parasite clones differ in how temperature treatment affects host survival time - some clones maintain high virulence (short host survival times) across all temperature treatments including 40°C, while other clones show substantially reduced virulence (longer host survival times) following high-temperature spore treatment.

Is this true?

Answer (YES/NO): NO